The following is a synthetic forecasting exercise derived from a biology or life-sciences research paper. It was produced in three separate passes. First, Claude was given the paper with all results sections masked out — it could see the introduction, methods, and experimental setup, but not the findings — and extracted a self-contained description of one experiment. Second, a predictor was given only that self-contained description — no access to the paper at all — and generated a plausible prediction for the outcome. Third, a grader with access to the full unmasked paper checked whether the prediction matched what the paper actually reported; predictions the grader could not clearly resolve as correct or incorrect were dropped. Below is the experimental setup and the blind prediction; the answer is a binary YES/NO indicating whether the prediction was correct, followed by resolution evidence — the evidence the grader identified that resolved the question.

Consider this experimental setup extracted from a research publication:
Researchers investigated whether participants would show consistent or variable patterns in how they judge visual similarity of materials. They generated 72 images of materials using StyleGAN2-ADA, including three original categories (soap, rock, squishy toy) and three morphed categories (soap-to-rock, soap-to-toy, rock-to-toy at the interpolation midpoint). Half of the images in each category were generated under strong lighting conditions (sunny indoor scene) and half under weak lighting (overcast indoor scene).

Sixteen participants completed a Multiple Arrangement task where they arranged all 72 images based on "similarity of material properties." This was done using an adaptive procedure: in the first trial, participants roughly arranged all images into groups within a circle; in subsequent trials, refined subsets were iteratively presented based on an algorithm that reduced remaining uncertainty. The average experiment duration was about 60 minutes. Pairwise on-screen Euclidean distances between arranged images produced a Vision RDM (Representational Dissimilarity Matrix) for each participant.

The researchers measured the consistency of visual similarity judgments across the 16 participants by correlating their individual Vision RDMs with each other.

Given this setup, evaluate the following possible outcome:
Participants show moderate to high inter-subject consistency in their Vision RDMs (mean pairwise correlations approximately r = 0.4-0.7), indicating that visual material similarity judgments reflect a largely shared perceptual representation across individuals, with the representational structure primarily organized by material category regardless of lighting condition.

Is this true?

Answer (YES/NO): NO